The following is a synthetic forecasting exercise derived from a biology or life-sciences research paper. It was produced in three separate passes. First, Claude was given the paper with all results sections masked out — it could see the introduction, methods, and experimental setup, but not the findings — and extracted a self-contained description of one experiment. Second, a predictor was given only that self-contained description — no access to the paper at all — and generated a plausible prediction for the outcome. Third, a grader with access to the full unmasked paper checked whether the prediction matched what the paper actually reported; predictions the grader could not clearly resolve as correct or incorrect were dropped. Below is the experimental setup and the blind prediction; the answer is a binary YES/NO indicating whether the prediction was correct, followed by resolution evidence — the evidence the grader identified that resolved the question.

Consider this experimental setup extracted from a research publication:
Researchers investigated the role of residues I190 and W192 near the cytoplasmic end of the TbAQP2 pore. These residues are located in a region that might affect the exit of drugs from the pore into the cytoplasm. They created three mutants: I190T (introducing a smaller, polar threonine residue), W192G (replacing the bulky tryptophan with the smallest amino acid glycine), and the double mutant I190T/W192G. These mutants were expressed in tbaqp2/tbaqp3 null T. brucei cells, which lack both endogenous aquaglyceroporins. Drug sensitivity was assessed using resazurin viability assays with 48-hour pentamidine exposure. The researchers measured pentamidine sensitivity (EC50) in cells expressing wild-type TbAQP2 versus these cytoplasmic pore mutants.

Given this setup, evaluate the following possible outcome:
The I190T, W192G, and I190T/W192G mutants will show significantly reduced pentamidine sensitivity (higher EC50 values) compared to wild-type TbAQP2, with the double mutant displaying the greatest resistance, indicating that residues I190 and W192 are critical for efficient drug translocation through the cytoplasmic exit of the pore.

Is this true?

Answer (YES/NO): NO